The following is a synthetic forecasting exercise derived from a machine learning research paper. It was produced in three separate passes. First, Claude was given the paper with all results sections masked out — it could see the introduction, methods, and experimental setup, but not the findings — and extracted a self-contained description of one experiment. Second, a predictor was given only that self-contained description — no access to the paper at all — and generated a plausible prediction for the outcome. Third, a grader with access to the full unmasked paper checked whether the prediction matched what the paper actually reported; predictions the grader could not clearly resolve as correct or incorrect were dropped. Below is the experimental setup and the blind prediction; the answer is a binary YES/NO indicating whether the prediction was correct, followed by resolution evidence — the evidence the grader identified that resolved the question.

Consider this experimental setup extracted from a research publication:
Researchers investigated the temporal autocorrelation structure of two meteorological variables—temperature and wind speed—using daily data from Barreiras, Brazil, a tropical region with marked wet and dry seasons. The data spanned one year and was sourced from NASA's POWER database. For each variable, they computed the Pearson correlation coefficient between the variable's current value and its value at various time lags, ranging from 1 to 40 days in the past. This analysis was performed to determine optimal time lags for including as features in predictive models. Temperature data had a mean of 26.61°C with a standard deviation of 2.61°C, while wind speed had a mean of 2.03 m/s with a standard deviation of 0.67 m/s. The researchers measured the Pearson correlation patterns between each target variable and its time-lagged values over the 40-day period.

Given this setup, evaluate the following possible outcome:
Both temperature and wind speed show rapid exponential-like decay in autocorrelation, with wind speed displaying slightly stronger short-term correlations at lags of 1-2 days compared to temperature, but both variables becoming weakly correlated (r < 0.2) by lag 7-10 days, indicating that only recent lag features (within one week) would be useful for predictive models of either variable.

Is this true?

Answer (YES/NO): NO